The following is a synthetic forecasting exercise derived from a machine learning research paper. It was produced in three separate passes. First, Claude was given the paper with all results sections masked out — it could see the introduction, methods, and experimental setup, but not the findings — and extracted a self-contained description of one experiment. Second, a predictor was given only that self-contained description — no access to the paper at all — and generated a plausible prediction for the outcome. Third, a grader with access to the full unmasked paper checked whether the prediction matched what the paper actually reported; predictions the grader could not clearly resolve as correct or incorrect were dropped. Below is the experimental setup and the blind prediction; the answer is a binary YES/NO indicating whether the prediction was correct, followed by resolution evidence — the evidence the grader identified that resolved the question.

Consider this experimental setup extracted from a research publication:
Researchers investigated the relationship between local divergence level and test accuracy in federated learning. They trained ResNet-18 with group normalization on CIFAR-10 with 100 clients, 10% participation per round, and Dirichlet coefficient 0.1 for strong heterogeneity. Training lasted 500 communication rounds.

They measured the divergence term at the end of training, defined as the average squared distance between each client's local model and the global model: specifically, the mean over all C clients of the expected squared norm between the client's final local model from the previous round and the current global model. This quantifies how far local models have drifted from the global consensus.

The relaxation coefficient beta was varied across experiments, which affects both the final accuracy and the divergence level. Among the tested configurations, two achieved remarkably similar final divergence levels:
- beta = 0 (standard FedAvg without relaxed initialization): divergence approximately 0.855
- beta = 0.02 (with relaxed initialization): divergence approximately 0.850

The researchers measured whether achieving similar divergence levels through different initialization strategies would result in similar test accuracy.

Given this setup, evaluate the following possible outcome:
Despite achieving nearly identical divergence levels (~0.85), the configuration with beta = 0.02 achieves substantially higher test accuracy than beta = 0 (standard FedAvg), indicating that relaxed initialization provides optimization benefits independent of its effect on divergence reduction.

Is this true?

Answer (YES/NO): NO